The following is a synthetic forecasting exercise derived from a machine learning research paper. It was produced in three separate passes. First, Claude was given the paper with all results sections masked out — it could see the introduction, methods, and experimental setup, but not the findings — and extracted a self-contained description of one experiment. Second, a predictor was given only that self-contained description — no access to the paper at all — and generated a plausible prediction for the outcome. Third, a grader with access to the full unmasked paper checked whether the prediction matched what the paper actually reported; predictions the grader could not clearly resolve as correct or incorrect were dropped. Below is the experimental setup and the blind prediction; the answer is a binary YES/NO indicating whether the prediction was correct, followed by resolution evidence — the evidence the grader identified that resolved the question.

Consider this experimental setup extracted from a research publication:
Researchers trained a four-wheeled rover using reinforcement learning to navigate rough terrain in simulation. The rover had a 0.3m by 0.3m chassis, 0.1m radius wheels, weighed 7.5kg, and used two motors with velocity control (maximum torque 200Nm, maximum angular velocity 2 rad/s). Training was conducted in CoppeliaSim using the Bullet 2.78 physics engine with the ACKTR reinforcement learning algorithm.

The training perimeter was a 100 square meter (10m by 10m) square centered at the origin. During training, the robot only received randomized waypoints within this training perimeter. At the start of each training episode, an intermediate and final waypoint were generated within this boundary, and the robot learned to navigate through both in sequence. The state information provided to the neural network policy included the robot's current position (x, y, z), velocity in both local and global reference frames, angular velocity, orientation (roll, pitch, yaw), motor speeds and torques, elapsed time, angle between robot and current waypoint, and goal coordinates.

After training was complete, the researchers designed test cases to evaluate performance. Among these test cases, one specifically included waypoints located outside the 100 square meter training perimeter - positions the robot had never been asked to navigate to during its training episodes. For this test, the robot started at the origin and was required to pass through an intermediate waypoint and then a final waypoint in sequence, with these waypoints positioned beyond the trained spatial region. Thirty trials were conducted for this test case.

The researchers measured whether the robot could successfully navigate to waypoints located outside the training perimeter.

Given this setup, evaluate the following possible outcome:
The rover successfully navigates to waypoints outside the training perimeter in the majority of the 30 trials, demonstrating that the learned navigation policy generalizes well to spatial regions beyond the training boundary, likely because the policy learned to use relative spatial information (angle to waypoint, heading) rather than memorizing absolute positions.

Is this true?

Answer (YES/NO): YES